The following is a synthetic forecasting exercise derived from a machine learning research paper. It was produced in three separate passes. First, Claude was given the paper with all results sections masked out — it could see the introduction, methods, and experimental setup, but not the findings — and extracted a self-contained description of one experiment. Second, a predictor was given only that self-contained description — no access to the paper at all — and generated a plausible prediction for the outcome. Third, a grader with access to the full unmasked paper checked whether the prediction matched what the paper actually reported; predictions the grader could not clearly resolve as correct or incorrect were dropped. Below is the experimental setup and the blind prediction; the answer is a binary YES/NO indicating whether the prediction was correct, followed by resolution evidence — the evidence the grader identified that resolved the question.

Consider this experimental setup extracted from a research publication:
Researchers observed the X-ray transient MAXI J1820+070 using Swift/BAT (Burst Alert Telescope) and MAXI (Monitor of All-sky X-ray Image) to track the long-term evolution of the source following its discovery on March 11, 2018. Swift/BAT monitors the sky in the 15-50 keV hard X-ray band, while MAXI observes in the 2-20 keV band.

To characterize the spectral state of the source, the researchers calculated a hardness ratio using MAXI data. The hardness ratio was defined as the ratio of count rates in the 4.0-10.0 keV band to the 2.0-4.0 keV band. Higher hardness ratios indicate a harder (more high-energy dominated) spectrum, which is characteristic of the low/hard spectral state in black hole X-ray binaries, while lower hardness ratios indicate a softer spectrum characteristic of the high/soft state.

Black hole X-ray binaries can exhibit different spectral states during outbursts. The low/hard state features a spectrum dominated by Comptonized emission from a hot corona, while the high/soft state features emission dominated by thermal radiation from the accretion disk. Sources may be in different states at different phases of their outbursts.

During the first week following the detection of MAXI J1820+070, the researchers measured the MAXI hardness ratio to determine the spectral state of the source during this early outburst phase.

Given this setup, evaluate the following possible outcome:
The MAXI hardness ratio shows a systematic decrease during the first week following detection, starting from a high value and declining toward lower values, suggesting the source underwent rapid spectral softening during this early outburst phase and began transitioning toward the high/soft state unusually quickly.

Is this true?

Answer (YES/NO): NO